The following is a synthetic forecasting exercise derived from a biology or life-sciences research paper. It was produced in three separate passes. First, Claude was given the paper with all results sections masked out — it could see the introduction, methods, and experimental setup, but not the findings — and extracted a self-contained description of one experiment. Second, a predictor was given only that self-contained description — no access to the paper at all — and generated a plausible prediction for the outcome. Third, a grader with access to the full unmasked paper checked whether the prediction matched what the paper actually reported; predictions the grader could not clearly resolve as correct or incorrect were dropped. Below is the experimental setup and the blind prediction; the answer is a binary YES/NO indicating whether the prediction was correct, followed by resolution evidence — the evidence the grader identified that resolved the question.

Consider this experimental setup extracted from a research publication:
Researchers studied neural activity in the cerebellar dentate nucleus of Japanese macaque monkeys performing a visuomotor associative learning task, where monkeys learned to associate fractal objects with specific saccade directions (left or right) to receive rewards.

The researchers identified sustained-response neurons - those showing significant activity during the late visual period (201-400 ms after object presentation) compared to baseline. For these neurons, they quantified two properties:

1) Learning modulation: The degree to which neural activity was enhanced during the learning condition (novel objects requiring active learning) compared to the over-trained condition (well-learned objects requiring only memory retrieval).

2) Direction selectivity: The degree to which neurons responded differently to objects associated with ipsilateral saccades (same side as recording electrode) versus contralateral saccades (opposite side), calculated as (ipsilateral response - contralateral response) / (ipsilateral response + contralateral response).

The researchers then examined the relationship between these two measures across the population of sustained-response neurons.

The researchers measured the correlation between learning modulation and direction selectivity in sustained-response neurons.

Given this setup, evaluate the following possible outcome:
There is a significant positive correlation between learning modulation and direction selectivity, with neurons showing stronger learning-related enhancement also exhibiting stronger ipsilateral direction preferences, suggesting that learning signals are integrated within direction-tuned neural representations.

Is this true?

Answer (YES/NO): NO